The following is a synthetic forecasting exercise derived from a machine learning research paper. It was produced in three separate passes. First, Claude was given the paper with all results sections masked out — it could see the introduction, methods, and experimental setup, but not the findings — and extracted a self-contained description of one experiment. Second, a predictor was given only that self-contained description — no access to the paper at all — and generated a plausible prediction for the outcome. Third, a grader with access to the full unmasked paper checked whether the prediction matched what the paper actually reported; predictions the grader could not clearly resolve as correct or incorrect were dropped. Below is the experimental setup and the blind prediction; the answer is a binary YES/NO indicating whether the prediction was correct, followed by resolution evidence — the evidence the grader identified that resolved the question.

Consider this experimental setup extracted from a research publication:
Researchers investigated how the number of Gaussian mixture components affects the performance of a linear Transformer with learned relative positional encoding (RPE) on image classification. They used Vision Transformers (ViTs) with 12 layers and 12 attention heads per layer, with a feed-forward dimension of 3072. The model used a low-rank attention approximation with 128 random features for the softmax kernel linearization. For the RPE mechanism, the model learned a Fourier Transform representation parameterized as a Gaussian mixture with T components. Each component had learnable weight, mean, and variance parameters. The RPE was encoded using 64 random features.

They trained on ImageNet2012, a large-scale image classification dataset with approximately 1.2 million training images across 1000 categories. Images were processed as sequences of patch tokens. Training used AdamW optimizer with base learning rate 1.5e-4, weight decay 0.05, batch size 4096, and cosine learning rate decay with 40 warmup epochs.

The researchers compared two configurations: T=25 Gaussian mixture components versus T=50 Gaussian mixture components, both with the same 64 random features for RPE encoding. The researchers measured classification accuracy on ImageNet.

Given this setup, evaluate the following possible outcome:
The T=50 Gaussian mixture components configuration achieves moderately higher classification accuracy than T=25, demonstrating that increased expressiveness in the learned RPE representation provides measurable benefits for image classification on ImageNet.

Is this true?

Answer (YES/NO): NO